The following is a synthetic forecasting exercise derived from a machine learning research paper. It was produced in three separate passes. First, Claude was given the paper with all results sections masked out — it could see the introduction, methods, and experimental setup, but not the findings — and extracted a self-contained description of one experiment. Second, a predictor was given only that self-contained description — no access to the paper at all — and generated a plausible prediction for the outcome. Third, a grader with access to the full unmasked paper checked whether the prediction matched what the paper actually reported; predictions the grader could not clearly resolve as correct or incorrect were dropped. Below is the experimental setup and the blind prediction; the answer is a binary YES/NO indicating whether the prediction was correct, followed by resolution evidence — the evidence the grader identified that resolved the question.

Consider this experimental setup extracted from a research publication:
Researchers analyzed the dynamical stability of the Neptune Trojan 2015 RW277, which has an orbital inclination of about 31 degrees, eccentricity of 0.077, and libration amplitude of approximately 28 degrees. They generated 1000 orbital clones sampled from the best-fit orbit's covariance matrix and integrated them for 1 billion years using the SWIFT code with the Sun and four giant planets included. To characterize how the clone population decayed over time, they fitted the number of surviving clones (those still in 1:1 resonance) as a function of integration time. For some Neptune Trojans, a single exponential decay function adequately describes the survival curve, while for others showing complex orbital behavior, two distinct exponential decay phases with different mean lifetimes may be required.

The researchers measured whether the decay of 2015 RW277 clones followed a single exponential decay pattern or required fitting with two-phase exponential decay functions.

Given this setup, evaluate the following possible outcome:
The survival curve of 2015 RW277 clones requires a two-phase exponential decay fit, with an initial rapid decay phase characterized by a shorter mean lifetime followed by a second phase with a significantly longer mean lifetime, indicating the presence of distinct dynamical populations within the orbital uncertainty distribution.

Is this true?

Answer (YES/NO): YES